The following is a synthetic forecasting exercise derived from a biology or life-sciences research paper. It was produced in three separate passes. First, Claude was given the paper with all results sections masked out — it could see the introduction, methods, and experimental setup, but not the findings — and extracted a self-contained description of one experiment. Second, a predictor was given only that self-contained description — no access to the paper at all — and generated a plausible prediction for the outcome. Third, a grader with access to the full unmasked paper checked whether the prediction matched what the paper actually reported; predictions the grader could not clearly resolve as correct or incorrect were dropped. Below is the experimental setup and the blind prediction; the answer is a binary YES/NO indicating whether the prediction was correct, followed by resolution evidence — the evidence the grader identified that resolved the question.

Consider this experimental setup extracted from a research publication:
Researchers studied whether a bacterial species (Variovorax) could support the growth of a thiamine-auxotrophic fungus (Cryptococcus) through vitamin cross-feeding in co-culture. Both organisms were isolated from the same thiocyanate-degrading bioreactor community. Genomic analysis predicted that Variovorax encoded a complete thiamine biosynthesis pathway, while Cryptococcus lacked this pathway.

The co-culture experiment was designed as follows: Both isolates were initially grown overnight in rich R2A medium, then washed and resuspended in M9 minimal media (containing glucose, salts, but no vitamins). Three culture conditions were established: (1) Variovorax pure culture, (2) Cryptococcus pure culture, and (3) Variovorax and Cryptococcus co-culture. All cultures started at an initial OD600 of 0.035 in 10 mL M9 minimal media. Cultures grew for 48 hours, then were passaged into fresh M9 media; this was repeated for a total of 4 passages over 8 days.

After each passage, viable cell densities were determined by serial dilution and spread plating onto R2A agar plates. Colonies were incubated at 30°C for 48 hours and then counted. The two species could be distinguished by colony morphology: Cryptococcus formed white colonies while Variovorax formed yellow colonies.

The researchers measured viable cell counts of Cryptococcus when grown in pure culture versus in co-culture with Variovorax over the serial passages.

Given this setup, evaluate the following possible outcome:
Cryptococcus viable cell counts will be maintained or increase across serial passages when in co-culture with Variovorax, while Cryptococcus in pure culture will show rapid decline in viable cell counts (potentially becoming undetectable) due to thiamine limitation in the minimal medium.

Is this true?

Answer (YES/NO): YES